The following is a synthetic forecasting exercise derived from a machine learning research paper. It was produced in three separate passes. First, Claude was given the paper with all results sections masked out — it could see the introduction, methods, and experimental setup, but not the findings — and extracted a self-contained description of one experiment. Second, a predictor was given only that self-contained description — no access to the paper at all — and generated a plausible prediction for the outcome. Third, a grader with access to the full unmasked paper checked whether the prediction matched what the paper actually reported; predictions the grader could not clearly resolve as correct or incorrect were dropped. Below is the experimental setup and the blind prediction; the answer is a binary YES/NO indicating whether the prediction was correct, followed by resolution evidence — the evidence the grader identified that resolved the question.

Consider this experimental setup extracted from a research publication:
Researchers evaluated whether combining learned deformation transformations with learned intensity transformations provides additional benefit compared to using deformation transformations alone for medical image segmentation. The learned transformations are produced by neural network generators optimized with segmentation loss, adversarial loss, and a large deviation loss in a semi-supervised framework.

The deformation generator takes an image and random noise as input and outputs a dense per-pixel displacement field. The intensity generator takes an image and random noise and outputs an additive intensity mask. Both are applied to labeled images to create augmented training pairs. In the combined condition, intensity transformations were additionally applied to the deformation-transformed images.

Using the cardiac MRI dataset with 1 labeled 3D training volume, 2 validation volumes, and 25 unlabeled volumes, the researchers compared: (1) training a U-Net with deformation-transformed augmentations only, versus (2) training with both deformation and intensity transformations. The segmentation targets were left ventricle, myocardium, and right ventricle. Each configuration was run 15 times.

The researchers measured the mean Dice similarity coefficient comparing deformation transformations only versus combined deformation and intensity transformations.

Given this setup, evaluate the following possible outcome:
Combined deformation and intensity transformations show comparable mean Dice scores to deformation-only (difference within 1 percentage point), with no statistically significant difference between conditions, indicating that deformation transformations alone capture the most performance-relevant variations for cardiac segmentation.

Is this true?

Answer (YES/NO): NO